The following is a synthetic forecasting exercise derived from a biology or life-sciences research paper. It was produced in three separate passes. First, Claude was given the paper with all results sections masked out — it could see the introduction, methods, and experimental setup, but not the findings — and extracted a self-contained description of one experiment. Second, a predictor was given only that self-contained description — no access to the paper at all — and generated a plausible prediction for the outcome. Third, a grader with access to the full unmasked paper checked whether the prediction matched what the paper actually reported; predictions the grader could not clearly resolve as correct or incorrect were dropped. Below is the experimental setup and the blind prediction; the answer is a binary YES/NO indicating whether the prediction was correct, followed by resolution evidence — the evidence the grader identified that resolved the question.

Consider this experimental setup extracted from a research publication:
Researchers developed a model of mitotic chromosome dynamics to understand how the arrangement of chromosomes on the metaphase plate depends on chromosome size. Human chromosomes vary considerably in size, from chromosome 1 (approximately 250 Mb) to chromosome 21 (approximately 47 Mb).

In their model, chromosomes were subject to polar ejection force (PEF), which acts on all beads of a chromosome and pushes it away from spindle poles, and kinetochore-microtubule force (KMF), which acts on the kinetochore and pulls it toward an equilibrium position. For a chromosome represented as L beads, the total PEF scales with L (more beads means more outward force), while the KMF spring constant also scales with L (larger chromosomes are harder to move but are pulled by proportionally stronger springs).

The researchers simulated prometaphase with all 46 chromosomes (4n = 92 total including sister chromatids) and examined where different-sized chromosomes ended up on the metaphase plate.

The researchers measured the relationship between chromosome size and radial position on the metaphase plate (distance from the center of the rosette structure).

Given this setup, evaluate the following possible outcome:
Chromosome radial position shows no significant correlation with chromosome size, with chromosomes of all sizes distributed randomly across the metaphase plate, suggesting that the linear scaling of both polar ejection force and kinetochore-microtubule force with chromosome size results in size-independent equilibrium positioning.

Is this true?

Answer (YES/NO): NO